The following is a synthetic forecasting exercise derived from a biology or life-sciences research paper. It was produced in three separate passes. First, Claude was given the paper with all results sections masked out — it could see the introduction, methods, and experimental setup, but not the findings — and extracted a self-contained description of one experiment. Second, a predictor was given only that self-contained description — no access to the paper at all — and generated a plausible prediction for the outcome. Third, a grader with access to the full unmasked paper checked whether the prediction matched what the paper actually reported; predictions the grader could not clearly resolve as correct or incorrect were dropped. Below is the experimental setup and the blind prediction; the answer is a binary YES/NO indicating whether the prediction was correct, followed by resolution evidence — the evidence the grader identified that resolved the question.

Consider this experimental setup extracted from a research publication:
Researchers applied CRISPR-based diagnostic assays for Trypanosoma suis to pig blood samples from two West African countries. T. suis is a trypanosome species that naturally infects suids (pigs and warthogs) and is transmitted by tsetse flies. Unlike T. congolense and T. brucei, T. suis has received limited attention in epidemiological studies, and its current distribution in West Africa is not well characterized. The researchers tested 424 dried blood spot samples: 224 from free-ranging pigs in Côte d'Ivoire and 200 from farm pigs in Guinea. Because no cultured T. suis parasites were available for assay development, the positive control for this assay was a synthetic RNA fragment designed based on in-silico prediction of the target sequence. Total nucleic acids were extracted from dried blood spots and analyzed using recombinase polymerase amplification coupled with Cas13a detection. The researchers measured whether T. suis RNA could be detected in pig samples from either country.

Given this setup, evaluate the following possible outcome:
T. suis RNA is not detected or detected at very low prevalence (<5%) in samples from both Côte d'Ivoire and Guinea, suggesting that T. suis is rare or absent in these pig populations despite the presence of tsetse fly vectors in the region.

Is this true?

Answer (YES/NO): YES